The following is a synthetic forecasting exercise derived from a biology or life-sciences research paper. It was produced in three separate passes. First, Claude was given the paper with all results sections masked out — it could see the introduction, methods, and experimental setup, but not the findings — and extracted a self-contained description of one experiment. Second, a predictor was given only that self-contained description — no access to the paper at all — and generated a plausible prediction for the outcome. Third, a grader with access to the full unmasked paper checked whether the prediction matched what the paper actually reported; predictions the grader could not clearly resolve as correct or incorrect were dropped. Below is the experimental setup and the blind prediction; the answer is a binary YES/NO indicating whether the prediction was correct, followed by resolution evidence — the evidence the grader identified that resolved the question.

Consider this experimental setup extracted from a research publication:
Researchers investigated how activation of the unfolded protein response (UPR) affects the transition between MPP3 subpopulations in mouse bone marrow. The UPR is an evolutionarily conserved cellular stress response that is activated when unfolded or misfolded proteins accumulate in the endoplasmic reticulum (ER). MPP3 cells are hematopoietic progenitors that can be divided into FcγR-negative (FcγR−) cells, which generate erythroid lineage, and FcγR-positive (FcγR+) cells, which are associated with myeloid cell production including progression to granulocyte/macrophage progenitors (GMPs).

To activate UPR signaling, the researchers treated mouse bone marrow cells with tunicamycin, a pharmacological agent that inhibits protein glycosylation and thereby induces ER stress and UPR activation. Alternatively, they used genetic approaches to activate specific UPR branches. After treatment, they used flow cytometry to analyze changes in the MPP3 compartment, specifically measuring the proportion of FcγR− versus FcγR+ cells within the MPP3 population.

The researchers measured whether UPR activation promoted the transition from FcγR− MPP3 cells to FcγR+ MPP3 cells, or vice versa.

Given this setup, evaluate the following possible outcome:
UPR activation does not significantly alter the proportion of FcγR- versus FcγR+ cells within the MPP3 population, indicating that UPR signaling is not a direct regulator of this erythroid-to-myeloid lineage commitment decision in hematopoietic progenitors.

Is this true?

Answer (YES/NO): NO